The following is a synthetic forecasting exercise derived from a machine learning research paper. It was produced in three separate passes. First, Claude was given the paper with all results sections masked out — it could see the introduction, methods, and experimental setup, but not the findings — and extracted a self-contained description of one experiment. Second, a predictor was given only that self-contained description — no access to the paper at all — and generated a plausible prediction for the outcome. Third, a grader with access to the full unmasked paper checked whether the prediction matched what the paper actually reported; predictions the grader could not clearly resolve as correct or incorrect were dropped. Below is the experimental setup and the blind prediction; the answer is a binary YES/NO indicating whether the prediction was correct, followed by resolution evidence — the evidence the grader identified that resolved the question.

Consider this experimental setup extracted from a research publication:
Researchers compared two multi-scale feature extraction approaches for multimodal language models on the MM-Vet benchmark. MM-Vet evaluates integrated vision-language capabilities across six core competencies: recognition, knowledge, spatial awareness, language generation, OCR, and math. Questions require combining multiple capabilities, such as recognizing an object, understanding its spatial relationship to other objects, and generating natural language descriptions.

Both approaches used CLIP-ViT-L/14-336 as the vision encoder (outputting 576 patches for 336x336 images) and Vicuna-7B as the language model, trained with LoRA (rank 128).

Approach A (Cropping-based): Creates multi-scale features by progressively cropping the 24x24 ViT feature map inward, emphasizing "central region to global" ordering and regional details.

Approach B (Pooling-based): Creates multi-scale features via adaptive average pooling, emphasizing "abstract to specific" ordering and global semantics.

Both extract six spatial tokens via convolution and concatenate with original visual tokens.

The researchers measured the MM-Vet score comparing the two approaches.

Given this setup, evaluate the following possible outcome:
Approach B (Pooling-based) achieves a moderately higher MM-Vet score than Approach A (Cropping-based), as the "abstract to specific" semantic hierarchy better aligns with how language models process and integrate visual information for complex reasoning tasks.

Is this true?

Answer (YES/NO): YES